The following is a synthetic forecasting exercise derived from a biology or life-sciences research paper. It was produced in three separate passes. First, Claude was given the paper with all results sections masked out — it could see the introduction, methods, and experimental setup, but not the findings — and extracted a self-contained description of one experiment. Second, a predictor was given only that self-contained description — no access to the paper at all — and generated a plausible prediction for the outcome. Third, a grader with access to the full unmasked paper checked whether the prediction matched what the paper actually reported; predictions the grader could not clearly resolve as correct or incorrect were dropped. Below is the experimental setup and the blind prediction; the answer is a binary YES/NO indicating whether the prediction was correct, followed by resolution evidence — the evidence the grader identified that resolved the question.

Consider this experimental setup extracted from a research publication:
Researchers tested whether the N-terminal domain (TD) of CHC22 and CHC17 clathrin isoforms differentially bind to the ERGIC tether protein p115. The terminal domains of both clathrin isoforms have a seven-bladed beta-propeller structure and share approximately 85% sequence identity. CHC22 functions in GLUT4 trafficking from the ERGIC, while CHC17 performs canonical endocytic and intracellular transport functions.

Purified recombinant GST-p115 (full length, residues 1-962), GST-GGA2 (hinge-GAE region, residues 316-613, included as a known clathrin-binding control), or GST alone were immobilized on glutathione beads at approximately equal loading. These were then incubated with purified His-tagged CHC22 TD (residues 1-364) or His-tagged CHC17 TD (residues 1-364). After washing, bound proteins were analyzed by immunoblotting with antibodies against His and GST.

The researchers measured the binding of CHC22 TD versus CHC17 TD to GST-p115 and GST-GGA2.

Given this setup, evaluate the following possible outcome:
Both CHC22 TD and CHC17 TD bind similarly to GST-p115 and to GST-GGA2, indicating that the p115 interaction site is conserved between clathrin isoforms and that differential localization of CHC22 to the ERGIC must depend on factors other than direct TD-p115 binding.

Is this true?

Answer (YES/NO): NO